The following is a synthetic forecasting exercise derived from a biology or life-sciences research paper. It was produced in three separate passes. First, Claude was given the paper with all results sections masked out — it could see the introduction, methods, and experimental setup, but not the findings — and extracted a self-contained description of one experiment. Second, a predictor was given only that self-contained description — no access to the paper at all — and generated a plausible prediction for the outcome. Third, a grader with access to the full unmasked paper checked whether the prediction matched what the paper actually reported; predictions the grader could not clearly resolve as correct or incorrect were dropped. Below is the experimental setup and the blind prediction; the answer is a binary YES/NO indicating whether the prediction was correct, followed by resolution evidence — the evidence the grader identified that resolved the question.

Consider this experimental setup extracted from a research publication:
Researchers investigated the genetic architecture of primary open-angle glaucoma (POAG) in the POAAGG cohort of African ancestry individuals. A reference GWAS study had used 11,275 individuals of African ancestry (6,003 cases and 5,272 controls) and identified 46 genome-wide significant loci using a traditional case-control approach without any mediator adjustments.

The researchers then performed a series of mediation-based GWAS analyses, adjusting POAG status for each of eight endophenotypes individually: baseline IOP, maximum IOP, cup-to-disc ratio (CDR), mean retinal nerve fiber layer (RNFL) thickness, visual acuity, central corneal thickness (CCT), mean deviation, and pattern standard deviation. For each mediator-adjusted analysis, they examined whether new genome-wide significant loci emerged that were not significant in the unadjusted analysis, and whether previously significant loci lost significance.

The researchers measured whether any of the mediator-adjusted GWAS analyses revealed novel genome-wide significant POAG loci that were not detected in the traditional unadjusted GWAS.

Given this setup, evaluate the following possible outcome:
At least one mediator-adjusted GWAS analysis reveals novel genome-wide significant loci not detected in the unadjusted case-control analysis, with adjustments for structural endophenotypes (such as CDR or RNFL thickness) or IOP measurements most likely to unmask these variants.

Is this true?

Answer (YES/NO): YES